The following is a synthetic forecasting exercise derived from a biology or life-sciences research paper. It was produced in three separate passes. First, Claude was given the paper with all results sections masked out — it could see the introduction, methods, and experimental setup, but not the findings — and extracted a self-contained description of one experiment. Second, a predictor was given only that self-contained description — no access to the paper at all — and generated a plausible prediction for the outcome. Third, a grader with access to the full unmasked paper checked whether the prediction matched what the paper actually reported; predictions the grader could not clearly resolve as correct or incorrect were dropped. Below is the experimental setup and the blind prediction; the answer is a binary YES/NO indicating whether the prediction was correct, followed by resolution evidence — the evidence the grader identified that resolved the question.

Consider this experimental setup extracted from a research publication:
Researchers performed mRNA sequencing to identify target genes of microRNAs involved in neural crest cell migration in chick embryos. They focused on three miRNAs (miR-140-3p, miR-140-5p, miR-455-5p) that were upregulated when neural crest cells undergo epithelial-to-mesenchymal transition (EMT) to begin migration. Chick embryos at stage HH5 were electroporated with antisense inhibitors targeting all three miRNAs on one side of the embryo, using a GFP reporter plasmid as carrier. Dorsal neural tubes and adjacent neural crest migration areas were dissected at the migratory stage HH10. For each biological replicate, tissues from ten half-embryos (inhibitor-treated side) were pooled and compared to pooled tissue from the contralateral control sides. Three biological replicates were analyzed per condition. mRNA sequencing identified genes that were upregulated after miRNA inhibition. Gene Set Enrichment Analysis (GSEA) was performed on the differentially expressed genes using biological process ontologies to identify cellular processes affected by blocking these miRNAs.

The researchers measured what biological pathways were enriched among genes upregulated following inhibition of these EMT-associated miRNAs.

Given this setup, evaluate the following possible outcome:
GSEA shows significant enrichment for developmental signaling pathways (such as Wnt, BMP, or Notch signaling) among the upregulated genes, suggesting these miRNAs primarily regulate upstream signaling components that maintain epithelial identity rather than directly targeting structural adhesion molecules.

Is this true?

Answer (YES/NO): NO